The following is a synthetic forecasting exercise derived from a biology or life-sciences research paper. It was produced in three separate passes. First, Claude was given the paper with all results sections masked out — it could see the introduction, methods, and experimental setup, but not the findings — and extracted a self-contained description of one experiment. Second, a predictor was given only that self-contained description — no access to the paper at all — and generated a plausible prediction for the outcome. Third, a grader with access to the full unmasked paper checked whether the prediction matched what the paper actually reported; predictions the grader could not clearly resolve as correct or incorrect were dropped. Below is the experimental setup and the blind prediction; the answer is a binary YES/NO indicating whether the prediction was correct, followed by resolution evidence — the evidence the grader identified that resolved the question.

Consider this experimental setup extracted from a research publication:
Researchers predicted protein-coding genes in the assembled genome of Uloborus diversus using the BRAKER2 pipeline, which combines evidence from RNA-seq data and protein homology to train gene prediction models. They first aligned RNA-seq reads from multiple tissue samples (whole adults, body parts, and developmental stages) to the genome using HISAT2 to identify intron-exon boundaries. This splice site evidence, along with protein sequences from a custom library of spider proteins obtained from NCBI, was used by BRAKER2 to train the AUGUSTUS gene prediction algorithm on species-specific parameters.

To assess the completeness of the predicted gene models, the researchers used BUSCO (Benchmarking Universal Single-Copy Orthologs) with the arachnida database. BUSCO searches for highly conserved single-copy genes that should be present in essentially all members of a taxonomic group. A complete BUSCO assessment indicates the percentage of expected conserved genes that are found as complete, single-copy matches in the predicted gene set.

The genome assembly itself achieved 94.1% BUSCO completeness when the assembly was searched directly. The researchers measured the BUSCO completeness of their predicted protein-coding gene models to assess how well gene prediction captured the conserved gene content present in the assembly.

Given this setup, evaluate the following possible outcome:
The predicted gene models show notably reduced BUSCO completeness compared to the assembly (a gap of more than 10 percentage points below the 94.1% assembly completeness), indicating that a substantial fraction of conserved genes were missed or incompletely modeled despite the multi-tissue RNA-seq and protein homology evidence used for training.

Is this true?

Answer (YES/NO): NO